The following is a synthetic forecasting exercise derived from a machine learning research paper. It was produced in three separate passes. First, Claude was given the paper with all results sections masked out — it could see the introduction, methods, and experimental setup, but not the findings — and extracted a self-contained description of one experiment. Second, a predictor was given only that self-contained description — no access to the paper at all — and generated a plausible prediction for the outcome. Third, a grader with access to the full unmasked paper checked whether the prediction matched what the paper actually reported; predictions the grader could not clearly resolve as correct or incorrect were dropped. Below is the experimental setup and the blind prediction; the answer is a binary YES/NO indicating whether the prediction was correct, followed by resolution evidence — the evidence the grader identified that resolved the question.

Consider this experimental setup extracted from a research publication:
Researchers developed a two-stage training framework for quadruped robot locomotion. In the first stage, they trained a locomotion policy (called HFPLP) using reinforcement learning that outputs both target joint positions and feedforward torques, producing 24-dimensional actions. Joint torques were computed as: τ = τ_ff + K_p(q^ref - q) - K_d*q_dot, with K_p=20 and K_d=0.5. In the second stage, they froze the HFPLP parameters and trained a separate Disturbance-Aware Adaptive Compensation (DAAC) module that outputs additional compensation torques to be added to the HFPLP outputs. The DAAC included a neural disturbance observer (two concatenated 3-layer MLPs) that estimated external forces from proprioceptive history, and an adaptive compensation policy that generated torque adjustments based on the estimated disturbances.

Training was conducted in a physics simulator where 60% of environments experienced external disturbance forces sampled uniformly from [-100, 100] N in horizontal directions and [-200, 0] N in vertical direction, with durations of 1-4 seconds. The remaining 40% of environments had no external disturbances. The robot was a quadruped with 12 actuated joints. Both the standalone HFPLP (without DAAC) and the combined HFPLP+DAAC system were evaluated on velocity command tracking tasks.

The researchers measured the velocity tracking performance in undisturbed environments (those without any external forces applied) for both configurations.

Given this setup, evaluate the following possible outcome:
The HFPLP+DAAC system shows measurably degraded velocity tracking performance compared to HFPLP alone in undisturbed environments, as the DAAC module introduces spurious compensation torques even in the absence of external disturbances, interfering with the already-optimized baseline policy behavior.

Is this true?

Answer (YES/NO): NO